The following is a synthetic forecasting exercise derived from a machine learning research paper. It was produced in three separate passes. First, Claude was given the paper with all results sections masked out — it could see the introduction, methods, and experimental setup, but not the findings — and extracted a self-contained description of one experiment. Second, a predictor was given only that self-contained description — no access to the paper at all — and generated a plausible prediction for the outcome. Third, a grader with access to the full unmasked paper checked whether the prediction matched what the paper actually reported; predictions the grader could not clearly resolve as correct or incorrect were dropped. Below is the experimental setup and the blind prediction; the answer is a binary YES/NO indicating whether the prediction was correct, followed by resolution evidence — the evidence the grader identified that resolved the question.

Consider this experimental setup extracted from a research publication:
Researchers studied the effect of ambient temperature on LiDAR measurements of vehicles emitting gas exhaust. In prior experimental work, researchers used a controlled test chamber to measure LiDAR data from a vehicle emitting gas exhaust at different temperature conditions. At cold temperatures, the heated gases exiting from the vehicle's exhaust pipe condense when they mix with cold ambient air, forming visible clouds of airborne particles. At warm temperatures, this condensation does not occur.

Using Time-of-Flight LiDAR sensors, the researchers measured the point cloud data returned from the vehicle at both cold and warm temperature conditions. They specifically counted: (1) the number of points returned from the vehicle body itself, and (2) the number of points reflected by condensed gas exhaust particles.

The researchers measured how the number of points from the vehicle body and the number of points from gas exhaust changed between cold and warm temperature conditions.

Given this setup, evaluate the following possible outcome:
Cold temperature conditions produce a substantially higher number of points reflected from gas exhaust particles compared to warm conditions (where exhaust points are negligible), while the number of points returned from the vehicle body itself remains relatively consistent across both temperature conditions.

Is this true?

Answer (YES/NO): NO